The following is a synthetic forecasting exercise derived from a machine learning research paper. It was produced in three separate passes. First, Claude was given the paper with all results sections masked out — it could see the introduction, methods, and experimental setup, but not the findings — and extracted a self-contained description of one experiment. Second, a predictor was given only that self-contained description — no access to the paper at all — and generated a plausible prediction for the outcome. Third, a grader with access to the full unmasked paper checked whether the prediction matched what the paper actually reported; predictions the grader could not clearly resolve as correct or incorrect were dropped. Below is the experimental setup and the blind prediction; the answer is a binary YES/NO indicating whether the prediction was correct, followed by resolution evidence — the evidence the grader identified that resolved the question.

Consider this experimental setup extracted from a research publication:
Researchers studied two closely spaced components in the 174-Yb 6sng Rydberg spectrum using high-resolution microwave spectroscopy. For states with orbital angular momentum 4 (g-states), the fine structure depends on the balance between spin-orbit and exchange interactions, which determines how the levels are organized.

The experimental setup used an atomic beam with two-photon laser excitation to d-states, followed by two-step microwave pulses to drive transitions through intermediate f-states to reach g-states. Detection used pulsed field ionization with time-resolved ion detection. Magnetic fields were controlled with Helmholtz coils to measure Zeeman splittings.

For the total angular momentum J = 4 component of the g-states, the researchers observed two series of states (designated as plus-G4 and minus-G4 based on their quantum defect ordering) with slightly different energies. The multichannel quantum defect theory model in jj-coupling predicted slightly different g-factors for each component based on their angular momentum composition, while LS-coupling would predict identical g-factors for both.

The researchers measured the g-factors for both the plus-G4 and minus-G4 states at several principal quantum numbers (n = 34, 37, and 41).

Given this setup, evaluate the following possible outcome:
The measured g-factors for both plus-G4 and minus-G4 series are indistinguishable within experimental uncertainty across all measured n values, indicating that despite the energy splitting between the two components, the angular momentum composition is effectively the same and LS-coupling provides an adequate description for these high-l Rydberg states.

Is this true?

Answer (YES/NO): NO